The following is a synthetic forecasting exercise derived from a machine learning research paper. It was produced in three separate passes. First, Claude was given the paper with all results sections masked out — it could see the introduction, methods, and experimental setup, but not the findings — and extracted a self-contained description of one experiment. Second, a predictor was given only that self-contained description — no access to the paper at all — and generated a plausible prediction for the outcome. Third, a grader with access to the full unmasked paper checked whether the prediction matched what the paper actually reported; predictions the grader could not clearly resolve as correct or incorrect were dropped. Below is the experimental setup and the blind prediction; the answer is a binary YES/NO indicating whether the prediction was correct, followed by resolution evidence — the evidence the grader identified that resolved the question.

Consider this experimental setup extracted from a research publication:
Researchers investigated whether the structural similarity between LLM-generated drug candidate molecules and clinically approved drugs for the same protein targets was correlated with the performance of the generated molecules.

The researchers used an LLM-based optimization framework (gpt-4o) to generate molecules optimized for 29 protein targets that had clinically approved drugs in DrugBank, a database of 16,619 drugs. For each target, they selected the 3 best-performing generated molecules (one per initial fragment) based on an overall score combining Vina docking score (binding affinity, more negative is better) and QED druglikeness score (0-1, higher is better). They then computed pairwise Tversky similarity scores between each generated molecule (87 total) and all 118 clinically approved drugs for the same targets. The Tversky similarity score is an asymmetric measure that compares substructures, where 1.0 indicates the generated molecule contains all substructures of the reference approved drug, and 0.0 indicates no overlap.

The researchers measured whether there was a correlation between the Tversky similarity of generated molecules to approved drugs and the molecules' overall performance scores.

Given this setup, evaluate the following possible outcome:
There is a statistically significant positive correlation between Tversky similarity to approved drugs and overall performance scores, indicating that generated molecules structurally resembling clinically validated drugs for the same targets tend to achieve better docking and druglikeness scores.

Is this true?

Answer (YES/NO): NO